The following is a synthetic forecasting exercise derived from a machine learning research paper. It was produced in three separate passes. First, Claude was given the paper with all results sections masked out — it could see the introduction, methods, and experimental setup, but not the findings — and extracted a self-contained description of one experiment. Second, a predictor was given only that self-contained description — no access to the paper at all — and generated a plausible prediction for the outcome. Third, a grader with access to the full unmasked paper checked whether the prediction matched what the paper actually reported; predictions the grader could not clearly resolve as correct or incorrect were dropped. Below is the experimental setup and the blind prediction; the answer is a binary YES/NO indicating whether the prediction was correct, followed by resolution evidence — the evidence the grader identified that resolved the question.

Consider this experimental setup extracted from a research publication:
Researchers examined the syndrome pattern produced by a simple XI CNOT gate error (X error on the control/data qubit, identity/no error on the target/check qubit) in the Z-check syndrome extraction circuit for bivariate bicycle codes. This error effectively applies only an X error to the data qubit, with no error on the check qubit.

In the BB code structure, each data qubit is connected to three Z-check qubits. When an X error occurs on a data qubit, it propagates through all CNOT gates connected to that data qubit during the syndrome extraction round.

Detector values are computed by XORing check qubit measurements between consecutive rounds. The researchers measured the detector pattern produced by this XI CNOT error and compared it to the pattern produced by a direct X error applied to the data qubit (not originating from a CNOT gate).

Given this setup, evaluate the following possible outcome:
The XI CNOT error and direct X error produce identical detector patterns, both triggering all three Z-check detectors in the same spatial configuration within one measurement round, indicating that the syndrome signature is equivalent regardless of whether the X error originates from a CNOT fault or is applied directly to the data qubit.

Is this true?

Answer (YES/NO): YES